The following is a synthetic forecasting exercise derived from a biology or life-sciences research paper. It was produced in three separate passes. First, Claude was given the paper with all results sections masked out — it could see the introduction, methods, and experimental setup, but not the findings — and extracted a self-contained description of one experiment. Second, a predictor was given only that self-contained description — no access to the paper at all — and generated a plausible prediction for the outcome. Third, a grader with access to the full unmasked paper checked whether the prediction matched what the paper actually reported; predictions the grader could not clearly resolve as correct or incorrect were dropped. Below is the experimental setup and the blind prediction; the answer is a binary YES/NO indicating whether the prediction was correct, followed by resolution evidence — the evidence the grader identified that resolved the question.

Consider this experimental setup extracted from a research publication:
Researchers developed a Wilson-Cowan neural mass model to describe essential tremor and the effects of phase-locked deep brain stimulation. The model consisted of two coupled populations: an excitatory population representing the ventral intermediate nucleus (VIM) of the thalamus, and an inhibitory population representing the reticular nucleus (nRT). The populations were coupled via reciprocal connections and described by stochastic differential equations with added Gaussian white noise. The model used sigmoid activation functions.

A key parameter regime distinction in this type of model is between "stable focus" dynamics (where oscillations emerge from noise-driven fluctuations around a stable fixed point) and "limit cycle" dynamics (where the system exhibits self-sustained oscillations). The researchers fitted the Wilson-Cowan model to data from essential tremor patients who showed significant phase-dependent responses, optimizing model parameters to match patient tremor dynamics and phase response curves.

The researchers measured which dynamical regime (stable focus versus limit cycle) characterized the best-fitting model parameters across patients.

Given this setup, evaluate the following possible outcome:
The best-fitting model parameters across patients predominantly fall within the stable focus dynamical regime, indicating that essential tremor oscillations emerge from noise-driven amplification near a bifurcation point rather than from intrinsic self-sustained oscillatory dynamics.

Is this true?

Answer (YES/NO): YES